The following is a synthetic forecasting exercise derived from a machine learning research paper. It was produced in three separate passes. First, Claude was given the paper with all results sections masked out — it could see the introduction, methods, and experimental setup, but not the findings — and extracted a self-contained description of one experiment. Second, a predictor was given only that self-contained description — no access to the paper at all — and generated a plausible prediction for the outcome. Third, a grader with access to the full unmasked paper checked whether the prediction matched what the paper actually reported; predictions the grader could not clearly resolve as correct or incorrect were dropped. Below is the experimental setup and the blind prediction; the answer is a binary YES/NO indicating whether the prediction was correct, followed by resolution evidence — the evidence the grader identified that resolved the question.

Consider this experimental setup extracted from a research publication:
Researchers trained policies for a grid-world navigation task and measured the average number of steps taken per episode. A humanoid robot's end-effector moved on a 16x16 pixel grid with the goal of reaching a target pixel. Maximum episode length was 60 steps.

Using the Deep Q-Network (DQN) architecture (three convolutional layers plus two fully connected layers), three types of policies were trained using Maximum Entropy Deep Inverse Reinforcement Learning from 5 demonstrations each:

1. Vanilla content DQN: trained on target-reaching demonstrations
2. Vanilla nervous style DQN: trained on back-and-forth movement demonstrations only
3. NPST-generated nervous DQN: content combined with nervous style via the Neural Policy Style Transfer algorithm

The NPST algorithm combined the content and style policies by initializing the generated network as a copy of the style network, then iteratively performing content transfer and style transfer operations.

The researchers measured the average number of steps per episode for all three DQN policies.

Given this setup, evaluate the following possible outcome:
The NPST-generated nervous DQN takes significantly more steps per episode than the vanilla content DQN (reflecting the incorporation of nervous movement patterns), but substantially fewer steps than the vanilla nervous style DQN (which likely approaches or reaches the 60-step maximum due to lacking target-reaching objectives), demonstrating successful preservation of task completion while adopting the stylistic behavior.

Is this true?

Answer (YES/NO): NO